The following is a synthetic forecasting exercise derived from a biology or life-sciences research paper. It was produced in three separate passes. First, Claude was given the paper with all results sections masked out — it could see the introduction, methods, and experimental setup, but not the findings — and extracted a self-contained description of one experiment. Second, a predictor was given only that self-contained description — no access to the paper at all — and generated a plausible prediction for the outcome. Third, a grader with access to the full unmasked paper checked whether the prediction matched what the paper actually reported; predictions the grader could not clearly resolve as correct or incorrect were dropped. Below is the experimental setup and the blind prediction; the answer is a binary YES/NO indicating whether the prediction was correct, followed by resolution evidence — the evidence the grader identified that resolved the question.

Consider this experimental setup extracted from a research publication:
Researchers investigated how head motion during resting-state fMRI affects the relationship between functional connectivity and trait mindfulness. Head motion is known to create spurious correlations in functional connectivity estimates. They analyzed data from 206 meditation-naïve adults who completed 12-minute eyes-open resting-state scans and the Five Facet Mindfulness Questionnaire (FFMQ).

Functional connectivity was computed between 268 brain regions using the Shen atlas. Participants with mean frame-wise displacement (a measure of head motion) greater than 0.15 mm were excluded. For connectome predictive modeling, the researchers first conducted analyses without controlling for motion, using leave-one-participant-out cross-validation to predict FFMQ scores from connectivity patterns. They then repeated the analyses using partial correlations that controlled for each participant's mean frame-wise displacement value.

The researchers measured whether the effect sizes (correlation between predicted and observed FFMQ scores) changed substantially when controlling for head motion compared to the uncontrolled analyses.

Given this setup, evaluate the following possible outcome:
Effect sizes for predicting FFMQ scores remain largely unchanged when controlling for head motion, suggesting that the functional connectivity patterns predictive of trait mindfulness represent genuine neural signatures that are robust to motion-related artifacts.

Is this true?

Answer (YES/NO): YES